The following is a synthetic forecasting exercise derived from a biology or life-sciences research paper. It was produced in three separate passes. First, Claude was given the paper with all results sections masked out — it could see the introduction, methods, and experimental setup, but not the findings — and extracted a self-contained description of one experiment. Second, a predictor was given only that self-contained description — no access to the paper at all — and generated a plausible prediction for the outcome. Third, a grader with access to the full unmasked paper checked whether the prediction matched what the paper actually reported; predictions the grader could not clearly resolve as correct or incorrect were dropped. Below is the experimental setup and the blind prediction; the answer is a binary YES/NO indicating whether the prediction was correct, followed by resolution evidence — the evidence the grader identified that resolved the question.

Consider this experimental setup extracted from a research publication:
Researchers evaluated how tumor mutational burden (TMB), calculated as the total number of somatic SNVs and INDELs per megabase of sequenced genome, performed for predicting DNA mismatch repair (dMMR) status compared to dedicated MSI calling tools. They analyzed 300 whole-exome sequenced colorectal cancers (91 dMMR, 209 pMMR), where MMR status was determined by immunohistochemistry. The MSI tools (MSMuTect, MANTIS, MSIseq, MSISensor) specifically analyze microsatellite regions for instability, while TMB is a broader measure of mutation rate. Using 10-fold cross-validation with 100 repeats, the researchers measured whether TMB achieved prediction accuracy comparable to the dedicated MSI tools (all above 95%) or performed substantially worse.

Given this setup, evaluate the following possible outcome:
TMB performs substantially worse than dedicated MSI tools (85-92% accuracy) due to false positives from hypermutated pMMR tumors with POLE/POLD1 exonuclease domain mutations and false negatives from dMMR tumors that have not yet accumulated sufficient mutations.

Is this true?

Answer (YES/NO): NO